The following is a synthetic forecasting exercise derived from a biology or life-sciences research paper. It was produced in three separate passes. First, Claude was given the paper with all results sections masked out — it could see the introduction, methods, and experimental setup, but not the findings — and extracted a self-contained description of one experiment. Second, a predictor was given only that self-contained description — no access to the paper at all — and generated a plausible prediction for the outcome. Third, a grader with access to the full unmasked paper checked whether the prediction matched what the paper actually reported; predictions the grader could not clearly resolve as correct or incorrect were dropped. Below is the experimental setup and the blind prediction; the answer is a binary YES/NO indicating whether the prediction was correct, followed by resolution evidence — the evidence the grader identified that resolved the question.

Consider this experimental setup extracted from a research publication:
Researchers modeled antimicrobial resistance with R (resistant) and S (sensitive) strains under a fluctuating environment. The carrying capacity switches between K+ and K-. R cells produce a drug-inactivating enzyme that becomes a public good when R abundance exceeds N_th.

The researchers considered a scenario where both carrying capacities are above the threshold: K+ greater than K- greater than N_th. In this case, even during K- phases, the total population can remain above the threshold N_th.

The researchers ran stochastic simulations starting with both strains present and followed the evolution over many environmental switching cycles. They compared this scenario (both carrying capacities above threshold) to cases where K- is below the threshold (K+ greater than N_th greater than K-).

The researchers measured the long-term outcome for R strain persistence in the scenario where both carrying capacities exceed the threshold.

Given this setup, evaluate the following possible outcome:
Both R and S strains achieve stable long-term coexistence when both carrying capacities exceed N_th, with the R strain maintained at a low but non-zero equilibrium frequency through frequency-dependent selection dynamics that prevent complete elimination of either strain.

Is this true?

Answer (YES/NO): NO